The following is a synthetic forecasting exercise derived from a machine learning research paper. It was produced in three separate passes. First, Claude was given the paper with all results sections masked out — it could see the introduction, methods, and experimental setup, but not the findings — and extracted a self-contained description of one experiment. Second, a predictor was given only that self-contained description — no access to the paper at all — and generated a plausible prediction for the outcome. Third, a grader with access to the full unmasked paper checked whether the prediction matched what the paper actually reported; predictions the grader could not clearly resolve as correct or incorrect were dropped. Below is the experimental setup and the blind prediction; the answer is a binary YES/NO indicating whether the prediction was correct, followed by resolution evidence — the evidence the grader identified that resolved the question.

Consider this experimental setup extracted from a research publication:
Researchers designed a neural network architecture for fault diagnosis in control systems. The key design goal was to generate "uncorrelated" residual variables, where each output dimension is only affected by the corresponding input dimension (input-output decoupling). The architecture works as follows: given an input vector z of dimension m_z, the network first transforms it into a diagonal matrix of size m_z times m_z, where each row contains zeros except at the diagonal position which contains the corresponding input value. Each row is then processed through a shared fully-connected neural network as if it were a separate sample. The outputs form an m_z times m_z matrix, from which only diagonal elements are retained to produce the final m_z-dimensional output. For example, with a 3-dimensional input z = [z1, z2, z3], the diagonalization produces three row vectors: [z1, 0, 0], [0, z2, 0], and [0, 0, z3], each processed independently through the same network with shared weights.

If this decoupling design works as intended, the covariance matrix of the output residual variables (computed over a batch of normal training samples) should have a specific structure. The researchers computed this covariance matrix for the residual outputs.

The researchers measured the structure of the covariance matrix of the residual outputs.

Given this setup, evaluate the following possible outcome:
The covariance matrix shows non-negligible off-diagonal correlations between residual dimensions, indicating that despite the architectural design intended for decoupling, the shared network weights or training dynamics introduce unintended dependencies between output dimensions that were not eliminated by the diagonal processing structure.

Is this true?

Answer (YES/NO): NO